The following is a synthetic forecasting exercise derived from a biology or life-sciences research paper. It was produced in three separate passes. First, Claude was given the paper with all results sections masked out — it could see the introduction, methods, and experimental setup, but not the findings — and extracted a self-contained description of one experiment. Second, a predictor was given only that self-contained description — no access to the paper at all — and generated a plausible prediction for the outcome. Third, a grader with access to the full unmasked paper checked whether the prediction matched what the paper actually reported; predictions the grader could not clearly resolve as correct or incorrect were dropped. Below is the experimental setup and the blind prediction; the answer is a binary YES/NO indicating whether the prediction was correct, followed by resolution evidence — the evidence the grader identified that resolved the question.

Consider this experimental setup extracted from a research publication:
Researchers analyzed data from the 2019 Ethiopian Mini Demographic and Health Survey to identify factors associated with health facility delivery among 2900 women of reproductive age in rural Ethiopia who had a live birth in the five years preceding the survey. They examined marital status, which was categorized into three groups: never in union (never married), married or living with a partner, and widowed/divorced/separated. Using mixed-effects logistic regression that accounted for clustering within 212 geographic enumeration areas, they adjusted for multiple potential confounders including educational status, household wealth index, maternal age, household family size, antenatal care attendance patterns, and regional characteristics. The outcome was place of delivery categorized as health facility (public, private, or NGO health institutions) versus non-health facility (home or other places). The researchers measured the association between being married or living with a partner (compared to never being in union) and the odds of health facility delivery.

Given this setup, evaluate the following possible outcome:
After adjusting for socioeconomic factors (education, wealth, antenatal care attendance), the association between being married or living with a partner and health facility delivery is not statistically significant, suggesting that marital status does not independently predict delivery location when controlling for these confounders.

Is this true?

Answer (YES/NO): NO